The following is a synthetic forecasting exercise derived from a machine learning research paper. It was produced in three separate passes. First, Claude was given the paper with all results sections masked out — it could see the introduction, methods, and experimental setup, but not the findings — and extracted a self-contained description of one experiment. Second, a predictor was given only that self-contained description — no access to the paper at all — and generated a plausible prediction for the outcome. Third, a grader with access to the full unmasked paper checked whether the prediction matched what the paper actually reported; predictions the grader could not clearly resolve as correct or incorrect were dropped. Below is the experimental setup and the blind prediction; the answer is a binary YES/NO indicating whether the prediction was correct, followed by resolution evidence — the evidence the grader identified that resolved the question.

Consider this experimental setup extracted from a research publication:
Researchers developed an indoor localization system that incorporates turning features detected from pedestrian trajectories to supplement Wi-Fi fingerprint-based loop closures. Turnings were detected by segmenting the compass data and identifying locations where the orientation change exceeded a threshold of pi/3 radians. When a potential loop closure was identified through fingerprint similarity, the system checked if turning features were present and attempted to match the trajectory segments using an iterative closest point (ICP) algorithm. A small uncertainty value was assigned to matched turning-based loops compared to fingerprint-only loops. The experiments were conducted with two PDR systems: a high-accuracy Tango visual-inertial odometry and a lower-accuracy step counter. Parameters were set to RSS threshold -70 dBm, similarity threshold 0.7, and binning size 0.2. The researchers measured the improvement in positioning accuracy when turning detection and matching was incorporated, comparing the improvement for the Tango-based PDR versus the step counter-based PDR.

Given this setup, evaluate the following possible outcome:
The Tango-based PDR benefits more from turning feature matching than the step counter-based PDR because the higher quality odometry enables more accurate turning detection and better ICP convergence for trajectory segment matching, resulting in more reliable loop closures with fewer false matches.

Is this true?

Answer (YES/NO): NO